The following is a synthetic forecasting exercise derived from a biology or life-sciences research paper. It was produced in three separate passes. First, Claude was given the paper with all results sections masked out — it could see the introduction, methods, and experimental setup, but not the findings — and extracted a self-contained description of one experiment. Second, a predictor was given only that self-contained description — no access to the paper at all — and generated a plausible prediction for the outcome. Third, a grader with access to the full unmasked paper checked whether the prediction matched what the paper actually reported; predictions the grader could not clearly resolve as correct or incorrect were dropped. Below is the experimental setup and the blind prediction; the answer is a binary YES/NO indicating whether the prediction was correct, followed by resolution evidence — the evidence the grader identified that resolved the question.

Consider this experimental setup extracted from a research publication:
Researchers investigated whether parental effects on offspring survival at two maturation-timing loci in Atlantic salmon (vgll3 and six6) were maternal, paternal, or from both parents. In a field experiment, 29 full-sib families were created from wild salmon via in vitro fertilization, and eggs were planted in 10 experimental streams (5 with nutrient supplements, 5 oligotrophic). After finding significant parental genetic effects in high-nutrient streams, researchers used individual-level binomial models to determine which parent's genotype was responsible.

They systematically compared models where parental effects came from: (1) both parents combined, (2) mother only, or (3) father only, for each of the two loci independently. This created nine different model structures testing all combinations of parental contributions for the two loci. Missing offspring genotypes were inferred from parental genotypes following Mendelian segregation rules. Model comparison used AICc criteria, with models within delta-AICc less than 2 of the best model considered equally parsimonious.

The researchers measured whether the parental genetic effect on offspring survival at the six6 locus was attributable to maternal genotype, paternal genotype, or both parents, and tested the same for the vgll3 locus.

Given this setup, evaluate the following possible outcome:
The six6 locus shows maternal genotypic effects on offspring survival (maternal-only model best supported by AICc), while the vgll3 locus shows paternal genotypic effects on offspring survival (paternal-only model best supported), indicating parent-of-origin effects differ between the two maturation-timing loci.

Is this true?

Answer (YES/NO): NO